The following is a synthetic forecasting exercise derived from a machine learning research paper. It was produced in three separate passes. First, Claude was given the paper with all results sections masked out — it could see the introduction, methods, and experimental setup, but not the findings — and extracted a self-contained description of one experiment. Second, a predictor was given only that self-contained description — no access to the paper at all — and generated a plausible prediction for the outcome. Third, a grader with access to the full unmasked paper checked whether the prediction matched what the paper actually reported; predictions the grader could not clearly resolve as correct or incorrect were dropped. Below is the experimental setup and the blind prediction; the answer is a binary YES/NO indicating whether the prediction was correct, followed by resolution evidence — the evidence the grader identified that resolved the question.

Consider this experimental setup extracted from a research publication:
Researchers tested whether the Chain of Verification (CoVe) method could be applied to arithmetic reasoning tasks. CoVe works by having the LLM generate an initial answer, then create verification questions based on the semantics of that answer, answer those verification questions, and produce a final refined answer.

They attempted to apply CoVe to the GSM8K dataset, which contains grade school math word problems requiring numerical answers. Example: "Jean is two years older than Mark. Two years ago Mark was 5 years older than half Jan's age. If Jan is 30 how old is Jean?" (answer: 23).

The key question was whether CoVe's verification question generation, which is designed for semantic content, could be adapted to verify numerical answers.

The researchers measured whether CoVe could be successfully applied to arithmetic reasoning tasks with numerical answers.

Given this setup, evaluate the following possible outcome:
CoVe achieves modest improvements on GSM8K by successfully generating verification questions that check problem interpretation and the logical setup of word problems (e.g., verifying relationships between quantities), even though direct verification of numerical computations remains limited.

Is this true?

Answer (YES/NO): NO